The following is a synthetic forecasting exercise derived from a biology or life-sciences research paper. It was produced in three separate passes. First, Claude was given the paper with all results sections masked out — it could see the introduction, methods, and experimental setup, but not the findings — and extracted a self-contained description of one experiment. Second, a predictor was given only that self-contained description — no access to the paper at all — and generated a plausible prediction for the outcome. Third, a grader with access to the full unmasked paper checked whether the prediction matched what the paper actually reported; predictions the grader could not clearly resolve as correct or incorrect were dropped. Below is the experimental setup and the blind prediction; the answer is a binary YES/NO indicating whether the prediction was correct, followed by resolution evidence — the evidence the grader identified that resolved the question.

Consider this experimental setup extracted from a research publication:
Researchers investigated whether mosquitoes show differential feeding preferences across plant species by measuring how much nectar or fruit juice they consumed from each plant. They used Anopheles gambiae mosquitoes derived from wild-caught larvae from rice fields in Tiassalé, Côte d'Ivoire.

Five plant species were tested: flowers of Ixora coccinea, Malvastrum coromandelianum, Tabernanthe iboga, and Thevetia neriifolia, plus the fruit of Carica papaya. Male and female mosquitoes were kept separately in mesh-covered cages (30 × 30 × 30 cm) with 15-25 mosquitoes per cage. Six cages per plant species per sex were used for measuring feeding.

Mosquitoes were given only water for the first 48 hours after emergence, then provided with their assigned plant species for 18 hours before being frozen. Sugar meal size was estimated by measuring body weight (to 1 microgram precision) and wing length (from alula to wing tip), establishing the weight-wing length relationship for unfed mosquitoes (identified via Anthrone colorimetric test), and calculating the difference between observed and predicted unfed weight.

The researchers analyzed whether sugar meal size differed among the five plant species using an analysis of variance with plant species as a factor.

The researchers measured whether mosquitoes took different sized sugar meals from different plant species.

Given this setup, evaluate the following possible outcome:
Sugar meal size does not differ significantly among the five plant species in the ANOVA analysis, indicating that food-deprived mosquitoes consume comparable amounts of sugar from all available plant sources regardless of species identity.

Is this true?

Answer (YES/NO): NO